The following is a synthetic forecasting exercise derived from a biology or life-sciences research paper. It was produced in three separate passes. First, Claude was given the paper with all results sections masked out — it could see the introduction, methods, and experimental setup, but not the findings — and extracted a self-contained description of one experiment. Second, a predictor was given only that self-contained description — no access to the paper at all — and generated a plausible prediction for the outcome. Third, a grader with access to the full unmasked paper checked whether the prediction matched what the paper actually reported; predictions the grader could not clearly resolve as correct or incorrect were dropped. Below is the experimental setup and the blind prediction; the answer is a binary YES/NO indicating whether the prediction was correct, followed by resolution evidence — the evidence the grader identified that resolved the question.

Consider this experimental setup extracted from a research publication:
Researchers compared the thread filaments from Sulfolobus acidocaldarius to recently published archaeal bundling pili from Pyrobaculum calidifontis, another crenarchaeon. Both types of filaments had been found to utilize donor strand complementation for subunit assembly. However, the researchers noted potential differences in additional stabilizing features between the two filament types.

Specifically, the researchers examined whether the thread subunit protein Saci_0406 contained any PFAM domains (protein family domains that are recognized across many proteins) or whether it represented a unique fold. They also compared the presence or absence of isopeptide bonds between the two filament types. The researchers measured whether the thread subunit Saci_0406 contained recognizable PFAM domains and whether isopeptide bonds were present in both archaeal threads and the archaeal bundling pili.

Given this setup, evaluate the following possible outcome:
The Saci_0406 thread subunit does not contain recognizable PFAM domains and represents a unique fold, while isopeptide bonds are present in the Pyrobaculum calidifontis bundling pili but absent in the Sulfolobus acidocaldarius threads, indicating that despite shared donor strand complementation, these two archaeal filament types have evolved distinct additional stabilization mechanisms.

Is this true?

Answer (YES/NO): NO